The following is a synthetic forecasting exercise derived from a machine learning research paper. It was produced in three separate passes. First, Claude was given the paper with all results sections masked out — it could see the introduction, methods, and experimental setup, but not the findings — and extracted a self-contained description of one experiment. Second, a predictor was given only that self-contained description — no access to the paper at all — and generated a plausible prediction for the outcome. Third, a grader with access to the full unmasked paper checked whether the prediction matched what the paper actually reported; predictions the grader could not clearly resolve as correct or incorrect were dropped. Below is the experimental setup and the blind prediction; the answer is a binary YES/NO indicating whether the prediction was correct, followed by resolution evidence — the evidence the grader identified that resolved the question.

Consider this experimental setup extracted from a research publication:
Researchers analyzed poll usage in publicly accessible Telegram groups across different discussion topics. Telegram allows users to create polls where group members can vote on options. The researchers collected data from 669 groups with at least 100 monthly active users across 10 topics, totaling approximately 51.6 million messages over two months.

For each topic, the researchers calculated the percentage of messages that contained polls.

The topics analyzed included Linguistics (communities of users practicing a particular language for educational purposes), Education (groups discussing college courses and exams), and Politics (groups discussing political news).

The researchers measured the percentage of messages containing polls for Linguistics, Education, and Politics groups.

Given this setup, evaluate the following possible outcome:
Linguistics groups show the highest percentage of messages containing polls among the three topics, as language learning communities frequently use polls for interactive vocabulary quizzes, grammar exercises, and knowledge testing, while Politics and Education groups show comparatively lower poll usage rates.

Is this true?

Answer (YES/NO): YES